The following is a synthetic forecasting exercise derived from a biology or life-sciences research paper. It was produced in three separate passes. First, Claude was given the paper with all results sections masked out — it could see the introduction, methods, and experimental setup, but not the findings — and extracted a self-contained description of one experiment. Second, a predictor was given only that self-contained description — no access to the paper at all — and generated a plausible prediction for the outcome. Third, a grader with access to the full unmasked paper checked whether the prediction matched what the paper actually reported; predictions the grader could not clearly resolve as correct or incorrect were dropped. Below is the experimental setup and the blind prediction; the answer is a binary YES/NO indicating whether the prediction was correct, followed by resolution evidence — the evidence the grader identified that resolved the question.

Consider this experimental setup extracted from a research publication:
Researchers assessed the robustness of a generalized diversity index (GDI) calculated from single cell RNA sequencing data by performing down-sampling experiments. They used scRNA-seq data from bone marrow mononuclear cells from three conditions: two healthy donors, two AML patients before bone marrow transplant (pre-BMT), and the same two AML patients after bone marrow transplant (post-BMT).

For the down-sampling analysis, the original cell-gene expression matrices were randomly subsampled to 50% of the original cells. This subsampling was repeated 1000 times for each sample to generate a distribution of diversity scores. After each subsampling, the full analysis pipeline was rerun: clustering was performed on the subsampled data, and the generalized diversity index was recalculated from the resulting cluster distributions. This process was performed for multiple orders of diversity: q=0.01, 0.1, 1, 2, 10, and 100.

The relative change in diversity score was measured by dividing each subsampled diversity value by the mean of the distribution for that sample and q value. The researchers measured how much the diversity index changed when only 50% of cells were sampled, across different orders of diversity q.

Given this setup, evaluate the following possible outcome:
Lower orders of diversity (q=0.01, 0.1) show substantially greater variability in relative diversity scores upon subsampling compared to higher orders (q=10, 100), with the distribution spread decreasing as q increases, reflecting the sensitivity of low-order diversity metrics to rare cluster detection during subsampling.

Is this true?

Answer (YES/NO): NO